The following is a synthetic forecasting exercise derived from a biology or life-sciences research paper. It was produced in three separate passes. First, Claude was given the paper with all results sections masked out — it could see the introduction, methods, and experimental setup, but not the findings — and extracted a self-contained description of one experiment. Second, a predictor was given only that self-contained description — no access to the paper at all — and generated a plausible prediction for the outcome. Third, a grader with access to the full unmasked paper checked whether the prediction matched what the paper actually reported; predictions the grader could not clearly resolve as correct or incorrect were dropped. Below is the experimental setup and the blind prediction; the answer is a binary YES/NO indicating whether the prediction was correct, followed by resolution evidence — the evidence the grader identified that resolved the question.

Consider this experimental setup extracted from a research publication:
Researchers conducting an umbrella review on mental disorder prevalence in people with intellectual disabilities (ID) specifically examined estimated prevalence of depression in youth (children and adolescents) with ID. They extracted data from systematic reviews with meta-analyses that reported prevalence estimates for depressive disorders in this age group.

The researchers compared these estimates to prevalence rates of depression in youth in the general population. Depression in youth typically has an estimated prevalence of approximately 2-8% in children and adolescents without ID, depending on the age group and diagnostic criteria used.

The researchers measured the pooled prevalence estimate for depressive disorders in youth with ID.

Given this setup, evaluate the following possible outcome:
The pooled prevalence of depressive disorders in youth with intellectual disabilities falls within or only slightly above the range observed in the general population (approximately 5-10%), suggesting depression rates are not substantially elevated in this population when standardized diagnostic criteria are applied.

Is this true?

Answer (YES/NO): NO